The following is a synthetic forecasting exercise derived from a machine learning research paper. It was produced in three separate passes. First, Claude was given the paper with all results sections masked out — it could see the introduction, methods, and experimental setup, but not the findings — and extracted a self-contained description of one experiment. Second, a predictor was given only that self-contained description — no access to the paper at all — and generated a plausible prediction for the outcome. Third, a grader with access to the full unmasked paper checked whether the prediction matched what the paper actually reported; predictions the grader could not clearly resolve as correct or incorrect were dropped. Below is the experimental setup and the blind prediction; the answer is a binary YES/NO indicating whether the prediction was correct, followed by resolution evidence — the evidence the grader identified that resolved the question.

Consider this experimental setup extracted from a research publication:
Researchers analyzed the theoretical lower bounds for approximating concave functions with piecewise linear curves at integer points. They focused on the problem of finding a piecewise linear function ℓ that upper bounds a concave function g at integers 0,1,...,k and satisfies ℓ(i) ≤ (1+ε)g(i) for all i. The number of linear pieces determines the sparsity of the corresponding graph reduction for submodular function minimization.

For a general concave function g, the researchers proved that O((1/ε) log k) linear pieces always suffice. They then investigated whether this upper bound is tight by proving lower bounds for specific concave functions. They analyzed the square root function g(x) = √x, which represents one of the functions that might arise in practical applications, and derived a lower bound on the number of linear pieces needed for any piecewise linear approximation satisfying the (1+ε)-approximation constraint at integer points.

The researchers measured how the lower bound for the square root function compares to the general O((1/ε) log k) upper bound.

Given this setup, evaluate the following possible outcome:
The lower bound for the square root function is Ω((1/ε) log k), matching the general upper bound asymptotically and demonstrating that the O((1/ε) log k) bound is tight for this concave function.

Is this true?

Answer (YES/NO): NO